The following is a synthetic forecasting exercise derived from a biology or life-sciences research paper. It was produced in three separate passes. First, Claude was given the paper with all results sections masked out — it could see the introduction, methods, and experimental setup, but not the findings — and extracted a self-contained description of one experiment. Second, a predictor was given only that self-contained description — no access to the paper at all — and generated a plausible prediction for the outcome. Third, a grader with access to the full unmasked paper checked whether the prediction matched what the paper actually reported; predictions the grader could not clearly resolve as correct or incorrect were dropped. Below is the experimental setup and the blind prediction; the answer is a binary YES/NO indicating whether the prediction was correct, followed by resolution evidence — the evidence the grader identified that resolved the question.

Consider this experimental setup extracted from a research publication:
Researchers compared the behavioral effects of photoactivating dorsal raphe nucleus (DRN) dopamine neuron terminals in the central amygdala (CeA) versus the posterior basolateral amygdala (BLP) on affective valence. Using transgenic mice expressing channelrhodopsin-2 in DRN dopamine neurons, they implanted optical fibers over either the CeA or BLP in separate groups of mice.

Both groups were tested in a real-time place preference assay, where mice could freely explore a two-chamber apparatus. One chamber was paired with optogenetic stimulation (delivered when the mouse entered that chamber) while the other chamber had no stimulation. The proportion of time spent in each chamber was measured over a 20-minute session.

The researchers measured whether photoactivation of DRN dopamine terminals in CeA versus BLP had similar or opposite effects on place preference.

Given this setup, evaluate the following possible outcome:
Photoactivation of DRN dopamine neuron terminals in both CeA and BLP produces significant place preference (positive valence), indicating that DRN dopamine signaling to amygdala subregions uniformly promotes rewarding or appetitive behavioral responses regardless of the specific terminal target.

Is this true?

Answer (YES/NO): NO